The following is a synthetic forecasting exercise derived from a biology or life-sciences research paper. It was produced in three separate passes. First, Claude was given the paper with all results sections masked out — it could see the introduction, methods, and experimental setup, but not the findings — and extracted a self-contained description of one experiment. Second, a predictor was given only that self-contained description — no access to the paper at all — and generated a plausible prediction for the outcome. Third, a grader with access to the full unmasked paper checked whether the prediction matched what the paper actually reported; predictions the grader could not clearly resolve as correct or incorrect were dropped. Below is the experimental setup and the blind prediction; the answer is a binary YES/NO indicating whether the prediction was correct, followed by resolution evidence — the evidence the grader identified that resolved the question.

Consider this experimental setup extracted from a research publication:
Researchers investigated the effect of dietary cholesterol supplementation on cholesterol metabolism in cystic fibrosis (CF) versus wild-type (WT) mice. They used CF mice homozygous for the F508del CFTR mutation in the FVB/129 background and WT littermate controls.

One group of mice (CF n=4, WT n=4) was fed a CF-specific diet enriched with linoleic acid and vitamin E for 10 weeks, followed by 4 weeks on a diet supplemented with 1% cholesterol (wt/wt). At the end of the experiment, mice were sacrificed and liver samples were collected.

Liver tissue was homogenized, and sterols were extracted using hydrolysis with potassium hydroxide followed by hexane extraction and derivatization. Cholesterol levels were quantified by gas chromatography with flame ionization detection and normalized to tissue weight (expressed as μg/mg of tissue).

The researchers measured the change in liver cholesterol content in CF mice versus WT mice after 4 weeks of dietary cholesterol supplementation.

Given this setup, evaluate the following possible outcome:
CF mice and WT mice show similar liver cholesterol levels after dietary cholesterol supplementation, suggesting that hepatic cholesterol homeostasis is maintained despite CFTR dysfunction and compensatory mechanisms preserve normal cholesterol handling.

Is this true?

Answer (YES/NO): NO